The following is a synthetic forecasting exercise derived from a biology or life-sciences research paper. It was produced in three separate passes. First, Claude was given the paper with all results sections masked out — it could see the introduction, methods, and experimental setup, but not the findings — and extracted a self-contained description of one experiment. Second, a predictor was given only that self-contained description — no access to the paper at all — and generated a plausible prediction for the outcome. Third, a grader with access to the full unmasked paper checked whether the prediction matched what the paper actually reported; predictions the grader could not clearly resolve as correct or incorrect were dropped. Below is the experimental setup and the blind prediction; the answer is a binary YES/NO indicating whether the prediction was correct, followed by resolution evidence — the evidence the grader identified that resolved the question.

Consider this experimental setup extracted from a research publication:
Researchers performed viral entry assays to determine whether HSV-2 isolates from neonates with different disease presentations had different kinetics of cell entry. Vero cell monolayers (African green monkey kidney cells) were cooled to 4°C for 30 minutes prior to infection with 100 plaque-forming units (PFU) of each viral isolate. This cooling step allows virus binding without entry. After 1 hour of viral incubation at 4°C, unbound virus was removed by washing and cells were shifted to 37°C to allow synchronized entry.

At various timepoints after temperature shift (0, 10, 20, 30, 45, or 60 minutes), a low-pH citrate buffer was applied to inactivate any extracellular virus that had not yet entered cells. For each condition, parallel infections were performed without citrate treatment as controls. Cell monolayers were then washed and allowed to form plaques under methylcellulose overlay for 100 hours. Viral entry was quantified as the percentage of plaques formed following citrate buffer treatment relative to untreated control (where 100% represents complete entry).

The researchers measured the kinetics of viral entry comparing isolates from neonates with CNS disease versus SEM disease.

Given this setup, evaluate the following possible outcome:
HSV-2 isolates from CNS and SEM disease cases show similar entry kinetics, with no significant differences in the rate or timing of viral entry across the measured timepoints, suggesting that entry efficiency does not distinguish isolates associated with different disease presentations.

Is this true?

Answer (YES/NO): YES